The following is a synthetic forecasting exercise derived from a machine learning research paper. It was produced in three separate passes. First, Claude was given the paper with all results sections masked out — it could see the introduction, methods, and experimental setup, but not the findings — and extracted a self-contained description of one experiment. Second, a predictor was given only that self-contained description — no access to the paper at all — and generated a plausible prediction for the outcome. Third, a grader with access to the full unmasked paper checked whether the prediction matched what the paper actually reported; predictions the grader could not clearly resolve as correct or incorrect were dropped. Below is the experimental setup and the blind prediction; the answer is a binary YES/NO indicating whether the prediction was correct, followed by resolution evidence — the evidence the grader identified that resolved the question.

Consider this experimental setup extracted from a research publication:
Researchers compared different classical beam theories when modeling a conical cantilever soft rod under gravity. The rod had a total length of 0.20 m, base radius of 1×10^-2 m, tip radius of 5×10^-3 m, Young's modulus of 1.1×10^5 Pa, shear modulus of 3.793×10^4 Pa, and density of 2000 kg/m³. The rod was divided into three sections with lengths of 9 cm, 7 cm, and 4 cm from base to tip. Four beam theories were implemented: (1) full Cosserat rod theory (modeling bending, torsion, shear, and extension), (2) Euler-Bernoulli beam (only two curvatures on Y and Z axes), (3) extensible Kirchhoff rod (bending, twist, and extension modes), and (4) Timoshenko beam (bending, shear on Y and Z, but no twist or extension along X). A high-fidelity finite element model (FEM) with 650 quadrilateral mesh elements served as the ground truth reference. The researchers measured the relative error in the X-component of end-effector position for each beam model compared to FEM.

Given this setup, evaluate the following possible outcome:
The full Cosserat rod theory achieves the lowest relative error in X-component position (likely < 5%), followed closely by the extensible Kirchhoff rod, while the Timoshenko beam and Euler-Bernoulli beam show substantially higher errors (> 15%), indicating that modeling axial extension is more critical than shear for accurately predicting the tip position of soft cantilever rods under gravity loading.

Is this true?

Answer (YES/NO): NO